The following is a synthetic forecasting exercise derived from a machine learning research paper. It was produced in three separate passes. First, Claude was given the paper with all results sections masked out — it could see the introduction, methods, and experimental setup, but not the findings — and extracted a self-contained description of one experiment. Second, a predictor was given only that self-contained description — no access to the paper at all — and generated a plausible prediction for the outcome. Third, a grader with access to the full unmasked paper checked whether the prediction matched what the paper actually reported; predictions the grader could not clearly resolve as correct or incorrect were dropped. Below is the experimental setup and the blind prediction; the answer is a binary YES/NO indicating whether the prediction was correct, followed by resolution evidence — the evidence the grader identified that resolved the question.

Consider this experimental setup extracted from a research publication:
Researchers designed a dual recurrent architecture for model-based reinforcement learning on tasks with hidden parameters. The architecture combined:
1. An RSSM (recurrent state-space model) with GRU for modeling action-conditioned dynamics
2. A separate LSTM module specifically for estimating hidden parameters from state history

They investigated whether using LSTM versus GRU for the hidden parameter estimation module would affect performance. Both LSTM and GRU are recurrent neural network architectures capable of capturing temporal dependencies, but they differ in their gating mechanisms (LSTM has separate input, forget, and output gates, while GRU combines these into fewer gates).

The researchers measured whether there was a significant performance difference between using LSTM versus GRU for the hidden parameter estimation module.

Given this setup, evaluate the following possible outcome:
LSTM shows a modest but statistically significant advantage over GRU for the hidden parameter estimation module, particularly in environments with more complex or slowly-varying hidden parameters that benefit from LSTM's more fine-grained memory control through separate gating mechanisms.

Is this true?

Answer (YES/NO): NO